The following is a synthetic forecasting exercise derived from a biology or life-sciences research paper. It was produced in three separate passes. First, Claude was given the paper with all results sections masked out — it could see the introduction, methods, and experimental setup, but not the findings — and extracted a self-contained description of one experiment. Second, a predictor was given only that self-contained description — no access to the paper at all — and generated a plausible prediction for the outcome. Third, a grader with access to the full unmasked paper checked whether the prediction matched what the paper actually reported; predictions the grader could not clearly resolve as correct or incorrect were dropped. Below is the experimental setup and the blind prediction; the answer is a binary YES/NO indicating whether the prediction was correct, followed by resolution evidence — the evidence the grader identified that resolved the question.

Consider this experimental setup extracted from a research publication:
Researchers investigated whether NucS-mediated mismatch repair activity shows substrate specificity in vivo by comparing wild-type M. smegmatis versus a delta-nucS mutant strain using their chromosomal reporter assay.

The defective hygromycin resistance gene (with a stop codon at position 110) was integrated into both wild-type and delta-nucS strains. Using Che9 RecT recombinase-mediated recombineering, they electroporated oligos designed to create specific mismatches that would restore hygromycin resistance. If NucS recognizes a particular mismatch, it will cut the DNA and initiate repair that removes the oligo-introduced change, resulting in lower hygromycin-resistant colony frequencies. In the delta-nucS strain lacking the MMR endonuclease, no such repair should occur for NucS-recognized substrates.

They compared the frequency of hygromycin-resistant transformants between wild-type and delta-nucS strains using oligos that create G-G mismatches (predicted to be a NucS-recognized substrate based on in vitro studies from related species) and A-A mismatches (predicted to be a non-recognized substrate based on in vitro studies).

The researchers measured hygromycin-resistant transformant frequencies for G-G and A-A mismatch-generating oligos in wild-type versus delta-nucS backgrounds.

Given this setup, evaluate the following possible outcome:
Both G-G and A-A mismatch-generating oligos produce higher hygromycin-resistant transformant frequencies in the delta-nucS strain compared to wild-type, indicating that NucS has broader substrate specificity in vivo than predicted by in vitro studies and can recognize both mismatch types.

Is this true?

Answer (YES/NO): NO